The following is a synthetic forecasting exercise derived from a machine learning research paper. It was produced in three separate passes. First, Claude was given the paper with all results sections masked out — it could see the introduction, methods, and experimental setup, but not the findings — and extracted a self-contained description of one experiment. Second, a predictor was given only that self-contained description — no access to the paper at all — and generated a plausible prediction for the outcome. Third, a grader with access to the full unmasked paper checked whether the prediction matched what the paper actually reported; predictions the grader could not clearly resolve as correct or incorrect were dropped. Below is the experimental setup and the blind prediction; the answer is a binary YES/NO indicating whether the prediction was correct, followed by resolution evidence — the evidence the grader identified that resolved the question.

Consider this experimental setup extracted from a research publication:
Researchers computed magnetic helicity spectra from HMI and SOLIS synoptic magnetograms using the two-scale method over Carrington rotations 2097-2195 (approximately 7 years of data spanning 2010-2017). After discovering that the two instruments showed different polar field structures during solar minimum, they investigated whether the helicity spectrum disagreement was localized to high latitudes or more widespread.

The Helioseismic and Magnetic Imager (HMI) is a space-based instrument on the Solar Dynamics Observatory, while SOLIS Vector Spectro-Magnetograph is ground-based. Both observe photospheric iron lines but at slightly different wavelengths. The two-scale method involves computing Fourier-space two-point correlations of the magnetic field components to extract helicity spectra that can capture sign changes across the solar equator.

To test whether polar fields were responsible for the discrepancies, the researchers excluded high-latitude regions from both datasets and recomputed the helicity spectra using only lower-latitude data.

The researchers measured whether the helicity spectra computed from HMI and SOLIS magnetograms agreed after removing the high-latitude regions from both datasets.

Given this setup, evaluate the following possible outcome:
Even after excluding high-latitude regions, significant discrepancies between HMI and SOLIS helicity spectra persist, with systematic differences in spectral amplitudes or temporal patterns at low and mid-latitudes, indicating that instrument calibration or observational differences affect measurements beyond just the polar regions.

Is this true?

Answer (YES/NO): YES